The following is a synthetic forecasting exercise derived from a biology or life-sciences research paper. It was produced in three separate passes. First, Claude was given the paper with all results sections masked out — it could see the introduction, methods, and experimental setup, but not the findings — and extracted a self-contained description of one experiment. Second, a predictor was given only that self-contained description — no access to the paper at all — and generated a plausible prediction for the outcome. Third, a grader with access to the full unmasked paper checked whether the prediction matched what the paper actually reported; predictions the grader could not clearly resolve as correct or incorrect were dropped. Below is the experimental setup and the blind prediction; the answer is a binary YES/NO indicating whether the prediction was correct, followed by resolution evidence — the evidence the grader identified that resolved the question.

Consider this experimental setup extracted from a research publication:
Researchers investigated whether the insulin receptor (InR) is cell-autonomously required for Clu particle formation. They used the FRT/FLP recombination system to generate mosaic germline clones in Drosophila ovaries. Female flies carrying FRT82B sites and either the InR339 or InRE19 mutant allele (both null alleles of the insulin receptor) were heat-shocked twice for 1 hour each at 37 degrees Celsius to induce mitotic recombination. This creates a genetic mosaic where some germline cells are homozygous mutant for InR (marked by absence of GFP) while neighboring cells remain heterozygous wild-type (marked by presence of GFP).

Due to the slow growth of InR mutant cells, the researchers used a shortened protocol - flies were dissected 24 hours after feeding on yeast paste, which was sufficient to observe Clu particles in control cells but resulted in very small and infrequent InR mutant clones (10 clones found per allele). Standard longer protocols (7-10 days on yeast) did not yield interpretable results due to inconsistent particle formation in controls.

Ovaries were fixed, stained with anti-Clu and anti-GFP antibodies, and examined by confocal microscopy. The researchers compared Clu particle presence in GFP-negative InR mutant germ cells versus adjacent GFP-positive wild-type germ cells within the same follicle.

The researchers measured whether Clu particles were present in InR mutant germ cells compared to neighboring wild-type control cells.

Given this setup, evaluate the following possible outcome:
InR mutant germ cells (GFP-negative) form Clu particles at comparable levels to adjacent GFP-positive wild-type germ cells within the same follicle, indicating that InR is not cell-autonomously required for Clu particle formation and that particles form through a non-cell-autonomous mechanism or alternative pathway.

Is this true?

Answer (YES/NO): NO